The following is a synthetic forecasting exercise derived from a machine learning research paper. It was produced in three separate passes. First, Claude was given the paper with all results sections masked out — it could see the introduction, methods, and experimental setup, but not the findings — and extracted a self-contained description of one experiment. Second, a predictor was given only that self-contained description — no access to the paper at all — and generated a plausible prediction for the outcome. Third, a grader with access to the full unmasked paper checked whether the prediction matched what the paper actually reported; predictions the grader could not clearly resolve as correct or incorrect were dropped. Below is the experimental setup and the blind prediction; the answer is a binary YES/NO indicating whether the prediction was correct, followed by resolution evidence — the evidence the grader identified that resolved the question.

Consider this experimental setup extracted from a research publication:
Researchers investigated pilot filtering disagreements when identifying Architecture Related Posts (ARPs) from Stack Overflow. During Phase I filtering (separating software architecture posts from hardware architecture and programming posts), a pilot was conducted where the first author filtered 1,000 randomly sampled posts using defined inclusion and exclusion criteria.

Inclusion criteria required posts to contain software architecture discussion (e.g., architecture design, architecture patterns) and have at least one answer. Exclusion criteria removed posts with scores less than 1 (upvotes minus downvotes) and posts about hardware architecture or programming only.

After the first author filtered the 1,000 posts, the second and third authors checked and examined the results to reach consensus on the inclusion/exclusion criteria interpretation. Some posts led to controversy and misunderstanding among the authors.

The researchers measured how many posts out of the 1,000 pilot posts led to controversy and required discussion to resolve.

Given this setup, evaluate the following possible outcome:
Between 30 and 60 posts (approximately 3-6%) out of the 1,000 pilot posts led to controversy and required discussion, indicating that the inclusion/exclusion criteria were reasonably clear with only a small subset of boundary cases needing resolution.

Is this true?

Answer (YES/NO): YES